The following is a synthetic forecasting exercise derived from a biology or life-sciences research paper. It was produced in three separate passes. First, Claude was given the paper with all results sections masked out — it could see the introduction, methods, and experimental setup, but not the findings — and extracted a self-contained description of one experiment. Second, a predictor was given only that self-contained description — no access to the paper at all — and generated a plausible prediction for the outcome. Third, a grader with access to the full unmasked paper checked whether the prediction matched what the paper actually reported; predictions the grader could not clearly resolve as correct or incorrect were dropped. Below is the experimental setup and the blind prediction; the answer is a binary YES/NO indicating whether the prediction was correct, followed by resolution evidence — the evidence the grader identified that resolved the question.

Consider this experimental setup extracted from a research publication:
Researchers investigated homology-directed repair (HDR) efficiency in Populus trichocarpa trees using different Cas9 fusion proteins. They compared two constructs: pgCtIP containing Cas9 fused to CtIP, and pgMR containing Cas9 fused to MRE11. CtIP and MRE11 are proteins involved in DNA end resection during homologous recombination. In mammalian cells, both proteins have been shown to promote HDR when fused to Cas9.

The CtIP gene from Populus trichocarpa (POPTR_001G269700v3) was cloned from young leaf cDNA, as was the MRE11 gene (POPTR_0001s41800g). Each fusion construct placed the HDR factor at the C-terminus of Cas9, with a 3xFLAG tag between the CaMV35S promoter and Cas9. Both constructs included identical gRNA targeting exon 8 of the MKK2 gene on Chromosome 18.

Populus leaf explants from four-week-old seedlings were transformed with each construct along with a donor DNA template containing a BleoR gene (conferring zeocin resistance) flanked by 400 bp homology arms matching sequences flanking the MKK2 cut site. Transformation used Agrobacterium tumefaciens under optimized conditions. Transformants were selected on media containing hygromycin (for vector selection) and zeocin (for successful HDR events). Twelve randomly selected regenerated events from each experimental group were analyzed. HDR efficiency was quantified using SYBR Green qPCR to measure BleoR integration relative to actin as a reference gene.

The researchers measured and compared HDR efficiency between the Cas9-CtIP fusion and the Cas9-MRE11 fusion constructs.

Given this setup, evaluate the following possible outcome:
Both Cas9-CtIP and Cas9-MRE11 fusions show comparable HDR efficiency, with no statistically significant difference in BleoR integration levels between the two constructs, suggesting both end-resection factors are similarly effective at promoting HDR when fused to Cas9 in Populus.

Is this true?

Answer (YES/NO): YES